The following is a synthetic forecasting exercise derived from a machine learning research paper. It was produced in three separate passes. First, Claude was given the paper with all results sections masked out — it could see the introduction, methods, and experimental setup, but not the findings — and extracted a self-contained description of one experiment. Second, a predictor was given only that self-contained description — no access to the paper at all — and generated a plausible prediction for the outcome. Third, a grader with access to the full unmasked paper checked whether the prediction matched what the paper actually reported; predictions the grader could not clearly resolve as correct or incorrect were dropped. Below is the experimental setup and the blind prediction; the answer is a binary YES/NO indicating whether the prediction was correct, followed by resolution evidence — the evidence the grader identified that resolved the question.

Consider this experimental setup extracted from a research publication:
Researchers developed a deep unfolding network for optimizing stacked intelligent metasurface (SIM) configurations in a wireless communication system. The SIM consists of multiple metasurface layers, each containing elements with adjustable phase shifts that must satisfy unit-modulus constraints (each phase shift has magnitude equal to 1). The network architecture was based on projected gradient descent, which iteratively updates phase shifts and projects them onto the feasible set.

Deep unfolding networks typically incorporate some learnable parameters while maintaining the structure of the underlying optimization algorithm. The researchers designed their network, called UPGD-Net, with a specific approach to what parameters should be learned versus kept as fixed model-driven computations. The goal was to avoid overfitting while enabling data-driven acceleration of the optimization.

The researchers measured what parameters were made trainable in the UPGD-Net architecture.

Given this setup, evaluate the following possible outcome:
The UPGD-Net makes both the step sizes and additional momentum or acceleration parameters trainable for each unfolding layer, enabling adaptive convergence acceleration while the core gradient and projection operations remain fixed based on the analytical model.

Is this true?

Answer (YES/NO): NO